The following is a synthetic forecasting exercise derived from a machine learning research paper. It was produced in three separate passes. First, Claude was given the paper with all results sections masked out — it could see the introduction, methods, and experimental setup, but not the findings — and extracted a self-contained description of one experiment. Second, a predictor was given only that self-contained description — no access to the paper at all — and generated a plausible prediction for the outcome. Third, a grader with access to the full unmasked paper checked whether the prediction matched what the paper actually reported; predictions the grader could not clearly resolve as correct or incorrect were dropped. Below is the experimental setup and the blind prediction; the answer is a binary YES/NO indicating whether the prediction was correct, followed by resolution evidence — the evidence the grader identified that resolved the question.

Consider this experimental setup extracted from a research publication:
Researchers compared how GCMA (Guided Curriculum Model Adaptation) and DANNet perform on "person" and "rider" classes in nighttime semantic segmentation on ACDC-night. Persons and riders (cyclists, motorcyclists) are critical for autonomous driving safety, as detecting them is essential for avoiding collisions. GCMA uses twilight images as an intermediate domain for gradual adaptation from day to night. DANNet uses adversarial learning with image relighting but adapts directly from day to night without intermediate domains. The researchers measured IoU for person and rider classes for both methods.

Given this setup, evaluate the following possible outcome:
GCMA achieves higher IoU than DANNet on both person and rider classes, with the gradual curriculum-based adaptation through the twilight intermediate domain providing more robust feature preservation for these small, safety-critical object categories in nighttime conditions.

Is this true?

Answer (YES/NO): YES